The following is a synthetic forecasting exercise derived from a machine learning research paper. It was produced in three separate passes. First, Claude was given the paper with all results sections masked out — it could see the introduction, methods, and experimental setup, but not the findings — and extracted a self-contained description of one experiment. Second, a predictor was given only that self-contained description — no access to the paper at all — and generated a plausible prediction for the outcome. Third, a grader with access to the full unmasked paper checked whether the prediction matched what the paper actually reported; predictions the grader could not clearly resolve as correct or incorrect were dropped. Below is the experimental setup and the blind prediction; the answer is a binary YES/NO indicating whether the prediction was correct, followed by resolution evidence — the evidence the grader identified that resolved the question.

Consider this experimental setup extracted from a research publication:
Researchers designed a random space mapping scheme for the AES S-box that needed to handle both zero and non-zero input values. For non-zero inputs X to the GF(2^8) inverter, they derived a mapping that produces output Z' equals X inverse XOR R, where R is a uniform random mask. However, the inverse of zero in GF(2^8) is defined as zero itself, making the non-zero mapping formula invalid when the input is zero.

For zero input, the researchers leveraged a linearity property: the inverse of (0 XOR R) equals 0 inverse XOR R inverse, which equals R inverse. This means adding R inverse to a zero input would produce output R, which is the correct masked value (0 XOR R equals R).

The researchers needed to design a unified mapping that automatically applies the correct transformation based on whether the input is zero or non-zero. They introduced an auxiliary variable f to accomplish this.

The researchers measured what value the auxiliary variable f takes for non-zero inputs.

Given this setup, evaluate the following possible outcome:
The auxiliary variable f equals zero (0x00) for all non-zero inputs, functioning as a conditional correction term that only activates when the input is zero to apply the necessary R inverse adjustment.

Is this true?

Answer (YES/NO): NO